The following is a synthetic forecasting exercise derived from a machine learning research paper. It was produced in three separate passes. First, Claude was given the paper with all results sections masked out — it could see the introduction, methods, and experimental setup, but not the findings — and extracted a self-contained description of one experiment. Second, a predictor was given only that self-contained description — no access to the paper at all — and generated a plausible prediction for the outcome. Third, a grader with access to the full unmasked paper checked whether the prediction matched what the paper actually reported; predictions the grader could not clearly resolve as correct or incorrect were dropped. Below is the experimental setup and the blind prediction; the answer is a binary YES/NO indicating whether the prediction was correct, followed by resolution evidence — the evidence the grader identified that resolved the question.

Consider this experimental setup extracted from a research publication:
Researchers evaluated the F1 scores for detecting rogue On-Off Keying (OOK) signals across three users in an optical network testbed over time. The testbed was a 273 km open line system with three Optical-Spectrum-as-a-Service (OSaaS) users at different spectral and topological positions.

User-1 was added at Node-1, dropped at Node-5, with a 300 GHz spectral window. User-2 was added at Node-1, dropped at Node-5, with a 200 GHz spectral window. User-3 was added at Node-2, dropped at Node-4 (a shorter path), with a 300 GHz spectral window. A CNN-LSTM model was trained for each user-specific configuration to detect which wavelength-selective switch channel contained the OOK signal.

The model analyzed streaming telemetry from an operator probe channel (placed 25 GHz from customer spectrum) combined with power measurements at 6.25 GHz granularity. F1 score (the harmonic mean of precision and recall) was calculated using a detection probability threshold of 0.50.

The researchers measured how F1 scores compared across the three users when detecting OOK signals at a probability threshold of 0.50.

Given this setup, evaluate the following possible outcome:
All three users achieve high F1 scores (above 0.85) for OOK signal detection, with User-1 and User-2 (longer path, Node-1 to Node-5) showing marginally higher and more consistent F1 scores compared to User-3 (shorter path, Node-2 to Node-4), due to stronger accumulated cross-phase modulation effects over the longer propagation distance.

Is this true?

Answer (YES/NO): NO